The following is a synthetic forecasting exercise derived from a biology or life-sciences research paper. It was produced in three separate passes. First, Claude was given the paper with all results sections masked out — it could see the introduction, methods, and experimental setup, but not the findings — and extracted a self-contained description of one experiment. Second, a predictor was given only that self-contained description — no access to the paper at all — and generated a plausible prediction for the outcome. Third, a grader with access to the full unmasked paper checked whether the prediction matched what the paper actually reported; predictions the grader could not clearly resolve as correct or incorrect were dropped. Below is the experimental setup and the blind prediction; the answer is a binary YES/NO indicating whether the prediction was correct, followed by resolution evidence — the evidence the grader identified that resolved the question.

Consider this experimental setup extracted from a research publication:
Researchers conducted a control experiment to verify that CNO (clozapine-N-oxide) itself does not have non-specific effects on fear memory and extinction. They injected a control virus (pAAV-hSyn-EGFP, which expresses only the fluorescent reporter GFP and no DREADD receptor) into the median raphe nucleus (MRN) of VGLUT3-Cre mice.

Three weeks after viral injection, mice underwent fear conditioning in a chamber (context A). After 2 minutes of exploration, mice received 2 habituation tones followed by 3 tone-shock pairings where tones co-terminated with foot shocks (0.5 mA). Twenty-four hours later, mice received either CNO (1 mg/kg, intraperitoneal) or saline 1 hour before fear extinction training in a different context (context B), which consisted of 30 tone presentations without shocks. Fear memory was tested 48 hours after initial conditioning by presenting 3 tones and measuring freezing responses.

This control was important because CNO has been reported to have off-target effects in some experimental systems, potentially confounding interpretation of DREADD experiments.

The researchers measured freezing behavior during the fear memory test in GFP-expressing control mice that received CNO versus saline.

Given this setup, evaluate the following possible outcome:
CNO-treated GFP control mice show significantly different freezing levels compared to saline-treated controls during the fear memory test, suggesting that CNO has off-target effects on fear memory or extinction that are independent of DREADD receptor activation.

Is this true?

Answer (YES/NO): NO